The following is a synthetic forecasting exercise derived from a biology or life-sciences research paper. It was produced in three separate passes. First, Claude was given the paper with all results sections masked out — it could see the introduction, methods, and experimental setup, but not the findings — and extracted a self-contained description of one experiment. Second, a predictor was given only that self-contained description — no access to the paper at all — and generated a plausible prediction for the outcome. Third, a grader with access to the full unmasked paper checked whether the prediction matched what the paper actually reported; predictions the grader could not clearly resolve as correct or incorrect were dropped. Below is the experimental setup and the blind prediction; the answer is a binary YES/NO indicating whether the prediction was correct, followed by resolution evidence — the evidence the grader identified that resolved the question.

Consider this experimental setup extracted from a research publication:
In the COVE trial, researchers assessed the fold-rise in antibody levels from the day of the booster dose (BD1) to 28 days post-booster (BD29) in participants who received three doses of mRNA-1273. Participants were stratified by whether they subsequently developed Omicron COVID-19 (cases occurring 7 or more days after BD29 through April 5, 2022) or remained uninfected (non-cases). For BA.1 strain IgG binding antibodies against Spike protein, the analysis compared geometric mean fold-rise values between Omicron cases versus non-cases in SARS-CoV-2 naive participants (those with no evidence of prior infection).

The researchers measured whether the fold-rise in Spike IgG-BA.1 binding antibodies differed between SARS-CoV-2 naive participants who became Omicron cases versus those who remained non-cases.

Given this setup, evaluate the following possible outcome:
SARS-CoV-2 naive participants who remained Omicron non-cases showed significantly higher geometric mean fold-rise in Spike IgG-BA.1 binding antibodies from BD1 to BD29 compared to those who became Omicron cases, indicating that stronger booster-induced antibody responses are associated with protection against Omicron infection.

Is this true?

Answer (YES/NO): YES